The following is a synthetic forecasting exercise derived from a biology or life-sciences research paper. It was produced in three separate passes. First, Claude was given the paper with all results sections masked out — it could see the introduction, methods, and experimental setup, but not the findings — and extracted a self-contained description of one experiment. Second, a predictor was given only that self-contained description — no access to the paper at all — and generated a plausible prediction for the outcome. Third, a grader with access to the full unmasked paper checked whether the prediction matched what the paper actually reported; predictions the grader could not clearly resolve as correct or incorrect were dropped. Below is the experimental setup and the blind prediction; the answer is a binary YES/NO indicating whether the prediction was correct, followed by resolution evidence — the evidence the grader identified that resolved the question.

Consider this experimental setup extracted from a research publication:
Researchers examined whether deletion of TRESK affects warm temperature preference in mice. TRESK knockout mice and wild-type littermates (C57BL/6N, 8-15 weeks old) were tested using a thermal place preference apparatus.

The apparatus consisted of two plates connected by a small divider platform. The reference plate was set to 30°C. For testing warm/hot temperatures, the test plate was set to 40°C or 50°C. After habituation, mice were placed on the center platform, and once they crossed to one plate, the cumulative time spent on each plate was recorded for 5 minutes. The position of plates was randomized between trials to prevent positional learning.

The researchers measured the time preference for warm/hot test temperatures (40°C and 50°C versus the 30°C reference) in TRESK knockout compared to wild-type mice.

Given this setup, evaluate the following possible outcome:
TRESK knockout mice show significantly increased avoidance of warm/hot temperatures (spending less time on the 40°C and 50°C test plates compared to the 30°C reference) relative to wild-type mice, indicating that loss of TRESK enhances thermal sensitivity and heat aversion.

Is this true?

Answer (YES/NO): NO